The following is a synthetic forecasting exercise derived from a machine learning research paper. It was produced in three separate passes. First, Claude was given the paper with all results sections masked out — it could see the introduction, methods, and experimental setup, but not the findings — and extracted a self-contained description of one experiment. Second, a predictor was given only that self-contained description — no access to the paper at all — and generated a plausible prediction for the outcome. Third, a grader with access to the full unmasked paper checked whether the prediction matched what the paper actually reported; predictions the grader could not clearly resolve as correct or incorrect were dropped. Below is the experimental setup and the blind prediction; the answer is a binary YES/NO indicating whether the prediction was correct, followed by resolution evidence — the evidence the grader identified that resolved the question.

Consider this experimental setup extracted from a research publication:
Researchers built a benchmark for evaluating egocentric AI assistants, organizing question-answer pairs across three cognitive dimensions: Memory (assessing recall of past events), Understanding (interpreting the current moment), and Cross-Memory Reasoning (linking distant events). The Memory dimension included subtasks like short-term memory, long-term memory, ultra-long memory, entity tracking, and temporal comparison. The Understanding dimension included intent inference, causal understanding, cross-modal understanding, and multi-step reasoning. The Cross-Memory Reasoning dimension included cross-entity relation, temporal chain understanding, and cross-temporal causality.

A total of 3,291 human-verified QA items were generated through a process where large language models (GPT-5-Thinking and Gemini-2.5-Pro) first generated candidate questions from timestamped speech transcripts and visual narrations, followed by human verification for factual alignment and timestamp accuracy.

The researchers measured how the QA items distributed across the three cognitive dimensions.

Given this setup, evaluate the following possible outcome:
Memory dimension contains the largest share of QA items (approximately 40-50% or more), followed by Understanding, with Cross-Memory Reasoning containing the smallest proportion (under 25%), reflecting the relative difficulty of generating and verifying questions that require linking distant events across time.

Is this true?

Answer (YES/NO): YES